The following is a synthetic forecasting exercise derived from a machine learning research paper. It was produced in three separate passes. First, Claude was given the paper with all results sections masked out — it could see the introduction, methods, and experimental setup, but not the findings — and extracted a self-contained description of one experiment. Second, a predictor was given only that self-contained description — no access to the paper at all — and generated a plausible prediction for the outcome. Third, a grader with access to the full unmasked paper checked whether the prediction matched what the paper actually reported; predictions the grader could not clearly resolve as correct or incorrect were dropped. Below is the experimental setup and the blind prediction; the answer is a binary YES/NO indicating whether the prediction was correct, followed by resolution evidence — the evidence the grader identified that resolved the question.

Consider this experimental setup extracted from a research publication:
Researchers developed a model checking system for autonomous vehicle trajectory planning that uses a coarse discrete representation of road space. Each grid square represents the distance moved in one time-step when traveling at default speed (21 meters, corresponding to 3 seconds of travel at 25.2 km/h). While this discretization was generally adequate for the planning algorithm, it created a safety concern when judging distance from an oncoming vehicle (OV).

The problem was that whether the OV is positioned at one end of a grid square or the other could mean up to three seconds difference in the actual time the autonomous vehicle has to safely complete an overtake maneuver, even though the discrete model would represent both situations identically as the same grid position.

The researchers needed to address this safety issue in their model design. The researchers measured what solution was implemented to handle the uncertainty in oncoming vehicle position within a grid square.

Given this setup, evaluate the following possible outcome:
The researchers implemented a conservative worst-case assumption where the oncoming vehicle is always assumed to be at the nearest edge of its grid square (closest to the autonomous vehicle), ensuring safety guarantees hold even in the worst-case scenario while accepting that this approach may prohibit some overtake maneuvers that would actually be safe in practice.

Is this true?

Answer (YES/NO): NO